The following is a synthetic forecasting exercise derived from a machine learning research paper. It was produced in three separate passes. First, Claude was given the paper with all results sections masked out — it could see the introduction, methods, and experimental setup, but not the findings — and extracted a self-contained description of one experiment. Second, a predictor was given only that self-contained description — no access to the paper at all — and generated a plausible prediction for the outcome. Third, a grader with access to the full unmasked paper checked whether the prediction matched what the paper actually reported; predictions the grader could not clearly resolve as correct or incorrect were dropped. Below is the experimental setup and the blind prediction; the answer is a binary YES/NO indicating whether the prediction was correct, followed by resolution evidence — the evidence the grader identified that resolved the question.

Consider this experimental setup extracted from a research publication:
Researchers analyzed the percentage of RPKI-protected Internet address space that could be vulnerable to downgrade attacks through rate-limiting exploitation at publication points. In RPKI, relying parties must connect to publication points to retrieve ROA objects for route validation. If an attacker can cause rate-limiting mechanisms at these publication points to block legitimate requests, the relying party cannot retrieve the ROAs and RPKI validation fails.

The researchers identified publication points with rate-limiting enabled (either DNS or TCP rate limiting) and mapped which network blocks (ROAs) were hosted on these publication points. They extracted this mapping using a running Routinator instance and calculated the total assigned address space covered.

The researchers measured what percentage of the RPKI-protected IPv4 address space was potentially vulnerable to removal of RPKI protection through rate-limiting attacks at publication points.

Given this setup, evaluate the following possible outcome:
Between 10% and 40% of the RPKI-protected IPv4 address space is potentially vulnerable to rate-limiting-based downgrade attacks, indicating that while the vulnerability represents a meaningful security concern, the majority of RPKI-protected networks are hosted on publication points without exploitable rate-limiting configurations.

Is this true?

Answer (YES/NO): NO